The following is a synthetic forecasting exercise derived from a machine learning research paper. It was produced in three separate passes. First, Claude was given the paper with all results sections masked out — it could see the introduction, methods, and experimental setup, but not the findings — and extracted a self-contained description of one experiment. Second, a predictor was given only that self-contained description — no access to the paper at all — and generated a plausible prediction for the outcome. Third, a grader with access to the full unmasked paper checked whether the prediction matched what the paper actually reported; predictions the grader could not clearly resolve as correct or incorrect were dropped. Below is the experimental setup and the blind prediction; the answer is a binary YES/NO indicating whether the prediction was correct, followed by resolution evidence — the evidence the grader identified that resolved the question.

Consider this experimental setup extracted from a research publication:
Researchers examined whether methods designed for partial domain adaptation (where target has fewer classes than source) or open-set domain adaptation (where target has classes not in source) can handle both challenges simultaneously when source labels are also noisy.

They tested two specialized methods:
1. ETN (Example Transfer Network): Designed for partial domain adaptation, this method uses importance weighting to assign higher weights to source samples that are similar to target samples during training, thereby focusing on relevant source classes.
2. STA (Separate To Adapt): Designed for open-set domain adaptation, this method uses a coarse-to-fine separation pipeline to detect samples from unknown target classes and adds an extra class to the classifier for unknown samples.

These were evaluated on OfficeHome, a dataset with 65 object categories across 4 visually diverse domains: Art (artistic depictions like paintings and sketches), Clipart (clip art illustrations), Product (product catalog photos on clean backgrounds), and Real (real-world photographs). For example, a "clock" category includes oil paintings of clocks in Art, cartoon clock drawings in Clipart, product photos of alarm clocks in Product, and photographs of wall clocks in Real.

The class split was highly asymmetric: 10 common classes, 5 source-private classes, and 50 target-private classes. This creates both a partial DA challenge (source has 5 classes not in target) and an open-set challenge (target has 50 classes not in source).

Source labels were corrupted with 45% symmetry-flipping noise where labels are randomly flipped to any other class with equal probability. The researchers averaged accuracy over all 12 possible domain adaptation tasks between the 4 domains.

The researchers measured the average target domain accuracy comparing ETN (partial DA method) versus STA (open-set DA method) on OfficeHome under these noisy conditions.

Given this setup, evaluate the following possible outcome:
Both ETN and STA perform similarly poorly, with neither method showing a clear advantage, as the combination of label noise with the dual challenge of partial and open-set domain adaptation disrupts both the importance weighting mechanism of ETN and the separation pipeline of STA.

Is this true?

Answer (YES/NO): NO